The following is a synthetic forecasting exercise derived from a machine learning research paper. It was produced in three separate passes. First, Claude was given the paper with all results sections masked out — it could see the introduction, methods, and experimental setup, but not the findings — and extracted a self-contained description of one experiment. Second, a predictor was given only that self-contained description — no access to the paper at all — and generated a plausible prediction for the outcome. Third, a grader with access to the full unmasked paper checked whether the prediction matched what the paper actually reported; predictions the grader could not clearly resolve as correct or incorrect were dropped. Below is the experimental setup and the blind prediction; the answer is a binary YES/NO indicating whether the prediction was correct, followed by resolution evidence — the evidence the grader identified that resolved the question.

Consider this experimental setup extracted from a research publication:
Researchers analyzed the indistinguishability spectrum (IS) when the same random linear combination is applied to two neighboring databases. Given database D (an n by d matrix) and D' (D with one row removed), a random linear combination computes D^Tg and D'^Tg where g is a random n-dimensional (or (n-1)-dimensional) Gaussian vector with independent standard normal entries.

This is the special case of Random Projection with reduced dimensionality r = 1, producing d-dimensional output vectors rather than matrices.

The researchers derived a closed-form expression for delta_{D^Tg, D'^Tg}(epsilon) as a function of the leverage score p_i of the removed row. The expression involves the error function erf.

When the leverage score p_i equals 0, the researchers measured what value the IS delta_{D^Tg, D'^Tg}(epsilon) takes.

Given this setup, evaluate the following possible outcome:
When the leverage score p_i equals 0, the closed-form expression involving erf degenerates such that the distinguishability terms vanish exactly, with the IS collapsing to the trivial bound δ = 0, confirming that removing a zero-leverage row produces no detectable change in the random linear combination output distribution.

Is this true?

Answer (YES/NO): YES